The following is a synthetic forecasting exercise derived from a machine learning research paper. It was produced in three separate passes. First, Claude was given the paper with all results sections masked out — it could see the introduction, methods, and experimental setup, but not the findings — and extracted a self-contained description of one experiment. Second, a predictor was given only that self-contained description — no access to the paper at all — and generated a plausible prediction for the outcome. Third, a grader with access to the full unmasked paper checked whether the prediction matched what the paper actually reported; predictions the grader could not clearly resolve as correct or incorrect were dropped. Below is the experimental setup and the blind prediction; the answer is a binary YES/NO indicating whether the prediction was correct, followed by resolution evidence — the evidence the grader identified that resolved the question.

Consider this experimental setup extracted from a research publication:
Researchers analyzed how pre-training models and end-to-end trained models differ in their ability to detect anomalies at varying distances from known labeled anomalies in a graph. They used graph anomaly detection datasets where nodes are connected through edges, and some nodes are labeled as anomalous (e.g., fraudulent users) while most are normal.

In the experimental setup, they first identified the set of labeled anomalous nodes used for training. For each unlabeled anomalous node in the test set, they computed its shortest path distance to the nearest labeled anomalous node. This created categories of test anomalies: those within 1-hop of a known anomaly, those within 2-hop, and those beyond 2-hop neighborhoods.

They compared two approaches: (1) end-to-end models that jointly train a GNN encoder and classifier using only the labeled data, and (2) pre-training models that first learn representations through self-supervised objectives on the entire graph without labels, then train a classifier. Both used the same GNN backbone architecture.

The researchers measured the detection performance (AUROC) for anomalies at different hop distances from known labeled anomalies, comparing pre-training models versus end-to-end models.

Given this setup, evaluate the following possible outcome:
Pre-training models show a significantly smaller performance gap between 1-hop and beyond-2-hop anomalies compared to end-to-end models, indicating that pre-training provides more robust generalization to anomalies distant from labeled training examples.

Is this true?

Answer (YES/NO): YES